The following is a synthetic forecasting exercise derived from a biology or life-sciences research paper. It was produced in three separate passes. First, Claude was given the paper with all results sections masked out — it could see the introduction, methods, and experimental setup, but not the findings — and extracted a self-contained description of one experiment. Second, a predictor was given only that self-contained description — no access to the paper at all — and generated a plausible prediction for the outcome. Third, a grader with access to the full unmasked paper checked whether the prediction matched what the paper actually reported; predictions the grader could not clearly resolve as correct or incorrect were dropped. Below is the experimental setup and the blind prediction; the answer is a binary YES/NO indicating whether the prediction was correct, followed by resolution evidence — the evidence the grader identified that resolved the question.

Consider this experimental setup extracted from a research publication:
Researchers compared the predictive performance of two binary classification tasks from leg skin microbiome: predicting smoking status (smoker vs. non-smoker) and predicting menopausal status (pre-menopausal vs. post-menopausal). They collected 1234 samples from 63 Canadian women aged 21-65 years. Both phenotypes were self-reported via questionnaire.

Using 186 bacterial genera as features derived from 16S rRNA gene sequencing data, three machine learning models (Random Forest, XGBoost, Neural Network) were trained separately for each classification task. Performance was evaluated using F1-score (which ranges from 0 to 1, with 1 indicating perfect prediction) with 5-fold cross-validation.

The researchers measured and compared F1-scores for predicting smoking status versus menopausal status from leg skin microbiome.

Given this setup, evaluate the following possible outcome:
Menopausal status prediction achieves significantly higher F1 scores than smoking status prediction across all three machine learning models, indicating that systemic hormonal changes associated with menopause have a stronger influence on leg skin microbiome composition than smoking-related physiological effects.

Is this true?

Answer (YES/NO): NO